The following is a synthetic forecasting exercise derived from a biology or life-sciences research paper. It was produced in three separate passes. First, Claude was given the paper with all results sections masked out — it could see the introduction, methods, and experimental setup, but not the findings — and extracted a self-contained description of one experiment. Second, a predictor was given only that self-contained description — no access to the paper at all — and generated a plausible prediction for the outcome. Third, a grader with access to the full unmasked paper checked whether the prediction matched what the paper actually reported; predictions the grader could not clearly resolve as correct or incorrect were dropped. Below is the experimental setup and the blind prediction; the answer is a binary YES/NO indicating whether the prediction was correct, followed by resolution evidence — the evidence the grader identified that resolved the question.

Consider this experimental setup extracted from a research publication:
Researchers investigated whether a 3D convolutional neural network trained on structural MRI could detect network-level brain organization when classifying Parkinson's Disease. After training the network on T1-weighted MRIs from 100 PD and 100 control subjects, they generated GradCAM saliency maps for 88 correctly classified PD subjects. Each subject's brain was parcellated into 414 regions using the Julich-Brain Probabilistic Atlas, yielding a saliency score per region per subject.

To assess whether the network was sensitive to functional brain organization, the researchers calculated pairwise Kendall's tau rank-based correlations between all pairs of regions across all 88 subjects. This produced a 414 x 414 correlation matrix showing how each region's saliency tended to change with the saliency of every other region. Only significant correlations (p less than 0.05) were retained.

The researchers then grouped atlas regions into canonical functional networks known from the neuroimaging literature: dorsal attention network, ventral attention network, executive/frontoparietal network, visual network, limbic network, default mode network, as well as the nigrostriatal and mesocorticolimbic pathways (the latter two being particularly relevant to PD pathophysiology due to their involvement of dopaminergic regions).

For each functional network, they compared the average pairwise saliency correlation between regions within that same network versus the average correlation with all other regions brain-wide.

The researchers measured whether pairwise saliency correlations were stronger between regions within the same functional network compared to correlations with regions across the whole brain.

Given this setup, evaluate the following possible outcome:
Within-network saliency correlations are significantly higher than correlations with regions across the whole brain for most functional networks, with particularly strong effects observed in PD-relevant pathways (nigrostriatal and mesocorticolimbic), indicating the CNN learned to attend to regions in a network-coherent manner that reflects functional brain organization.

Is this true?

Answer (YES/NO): YES